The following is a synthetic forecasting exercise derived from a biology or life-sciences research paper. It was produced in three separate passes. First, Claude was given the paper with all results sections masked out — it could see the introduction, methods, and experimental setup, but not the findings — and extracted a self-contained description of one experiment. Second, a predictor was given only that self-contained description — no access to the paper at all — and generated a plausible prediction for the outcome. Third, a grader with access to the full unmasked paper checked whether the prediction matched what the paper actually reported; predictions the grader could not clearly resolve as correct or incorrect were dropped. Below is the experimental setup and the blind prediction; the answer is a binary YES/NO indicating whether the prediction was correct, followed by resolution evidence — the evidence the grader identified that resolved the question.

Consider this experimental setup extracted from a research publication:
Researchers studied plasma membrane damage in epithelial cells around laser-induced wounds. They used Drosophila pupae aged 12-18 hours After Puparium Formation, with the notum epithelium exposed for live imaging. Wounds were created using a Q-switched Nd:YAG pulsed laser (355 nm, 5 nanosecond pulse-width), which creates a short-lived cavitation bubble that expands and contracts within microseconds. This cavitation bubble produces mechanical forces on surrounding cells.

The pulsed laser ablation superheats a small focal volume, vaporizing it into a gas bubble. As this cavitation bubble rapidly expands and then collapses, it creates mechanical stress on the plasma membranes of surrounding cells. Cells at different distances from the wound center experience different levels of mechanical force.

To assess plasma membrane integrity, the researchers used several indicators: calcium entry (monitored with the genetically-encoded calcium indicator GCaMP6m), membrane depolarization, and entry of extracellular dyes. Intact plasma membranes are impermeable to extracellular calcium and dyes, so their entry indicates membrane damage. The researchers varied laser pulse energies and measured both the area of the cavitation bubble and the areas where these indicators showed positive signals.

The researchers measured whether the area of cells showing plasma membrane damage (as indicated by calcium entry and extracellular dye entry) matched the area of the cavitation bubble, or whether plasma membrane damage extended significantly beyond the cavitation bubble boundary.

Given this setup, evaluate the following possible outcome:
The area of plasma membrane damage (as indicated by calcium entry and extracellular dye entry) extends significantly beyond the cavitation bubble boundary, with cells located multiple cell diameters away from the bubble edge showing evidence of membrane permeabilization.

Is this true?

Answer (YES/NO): NO